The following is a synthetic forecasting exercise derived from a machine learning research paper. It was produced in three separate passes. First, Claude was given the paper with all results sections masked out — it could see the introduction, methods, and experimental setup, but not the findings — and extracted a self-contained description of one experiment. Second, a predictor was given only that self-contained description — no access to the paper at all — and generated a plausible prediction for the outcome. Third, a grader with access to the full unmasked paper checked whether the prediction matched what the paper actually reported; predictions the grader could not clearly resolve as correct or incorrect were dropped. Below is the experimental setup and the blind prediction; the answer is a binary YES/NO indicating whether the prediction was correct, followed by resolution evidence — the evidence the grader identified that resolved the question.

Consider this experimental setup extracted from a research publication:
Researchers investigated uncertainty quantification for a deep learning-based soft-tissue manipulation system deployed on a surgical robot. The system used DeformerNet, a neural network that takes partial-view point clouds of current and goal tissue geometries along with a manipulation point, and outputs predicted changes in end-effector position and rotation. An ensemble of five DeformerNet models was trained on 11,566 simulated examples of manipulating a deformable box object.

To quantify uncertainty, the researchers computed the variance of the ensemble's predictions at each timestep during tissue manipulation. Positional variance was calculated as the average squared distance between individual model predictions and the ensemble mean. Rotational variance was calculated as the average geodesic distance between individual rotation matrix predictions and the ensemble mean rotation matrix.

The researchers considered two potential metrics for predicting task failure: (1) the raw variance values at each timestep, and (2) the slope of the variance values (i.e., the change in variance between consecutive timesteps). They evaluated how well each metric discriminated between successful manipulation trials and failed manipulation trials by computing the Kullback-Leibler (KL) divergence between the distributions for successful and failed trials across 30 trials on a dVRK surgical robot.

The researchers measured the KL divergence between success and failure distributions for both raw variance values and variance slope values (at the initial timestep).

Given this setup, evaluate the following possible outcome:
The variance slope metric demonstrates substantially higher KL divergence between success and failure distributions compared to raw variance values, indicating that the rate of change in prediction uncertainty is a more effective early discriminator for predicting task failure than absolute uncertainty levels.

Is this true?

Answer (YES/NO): YES